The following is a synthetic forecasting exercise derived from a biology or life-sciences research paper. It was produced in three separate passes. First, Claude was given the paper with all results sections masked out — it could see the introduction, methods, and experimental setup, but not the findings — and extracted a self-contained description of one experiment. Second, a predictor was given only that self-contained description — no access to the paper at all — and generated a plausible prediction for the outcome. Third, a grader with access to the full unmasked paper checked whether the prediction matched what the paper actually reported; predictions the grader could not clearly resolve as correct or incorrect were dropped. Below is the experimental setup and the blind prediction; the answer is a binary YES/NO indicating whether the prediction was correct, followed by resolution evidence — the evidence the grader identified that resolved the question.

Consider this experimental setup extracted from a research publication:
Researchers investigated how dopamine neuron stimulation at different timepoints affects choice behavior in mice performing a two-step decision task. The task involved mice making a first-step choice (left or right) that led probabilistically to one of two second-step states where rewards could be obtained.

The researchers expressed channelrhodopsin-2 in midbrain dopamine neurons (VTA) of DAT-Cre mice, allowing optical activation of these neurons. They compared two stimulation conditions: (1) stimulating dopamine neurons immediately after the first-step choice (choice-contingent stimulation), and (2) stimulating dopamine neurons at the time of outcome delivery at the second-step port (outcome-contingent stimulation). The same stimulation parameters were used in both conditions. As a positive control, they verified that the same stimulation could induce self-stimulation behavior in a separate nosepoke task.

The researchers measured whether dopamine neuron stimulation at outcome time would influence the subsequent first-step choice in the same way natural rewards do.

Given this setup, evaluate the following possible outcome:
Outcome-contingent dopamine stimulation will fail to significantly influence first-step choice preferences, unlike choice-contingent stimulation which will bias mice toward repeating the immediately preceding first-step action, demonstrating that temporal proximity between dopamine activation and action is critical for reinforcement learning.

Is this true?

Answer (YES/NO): YES